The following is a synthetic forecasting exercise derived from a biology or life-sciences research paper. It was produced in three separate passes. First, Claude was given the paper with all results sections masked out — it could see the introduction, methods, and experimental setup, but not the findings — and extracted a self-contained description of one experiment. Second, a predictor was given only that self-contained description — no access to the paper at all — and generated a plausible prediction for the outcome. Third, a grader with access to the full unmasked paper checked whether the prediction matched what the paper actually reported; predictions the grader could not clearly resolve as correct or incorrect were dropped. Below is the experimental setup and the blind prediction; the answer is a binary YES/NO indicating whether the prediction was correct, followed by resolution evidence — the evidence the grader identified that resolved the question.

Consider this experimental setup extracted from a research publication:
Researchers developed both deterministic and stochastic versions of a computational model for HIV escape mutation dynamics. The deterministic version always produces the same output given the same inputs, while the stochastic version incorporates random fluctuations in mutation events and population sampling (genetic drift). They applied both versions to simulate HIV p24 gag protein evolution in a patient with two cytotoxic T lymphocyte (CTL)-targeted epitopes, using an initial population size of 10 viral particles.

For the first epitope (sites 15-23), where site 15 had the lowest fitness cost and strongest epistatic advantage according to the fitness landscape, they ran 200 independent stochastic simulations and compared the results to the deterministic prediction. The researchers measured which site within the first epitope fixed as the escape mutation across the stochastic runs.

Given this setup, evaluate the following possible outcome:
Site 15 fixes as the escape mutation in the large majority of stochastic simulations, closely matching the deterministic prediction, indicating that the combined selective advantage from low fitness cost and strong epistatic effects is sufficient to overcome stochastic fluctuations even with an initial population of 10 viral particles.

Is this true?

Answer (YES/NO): YES